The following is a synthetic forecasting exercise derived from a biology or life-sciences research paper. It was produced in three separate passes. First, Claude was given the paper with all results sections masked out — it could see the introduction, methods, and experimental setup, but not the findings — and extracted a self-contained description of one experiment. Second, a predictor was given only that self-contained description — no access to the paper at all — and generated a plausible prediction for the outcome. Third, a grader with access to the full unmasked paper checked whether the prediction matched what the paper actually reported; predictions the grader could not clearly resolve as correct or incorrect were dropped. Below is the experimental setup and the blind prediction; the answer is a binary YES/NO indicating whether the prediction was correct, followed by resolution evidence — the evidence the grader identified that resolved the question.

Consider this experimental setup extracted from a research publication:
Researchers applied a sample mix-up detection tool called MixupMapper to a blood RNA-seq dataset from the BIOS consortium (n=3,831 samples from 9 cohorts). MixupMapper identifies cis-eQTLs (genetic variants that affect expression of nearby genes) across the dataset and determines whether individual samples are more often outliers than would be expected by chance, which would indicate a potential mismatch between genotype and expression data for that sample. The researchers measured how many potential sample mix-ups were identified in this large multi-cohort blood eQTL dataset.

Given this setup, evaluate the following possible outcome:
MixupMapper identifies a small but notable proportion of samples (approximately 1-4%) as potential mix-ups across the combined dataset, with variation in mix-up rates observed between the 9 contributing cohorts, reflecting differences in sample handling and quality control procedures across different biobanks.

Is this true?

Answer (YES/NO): NO